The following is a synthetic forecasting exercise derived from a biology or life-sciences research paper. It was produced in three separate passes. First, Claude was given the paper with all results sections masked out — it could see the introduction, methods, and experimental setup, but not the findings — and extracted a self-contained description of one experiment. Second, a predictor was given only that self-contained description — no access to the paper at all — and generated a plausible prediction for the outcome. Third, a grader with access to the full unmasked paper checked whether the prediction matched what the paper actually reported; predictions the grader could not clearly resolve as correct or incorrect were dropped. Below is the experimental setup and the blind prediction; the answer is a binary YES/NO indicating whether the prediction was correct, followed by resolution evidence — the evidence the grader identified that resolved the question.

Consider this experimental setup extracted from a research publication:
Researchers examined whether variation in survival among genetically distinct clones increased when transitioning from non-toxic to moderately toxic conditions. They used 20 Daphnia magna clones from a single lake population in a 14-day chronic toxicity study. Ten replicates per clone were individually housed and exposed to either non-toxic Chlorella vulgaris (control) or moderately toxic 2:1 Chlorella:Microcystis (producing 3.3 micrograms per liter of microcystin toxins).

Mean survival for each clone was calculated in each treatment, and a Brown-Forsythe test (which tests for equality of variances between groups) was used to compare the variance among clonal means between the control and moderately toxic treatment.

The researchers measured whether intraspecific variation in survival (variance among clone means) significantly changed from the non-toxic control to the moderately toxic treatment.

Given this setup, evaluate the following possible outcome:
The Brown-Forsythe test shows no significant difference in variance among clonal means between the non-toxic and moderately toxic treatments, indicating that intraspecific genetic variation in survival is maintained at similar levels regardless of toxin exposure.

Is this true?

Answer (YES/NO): YES